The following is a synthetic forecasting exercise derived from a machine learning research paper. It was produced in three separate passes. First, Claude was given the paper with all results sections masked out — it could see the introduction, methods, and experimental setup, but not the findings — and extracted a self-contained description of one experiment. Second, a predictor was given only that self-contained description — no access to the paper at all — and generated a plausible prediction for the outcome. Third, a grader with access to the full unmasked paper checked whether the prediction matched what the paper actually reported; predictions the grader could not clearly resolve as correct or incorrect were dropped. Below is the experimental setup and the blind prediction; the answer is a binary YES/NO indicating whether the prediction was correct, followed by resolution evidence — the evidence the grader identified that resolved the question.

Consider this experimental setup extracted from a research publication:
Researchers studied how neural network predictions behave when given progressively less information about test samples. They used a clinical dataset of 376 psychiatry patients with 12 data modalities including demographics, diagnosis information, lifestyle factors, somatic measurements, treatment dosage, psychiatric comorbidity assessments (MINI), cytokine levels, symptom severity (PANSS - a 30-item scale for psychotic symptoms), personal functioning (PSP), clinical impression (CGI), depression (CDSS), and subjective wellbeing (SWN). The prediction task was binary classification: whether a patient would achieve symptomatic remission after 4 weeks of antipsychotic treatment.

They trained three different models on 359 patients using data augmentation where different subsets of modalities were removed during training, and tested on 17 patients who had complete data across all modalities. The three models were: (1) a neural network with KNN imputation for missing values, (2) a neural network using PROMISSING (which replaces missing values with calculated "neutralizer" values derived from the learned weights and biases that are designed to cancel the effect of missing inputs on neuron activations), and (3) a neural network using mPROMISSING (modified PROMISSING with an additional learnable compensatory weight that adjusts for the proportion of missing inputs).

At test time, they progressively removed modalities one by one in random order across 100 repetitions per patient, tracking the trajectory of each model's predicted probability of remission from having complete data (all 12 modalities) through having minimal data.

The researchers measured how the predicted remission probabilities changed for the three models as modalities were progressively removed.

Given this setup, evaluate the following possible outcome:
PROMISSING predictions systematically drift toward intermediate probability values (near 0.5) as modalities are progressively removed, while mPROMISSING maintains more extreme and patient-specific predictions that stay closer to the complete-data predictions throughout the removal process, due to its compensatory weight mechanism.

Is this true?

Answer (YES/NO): NO